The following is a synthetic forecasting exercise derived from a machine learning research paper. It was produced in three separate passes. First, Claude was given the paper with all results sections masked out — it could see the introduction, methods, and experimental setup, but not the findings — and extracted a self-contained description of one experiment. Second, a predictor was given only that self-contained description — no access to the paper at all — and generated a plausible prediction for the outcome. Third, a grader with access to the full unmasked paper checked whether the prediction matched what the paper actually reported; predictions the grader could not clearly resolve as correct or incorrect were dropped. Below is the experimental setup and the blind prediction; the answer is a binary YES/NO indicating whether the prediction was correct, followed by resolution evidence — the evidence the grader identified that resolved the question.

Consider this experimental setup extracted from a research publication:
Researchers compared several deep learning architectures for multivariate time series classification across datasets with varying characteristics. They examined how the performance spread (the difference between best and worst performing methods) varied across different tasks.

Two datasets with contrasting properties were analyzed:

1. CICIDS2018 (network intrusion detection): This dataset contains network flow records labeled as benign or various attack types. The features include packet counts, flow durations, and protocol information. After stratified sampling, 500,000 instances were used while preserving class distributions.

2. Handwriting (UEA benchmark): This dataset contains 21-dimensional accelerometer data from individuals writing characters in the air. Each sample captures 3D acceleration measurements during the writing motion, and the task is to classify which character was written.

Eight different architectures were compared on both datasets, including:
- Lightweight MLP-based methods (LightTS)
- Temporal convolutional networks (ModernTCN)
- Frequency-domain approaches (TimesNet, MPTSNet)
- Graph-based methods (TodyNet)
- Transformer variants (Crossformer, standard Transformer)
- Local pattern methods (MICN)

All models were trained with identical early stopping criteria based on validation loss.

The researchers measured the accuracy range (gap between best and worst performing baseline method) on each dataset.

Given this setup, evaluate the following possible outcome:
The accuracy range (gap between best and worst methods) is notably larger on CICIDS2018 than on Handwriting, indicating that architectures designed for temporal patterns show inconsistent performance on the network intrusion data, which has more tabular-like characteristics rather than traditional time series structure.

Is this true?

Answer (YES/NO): NO